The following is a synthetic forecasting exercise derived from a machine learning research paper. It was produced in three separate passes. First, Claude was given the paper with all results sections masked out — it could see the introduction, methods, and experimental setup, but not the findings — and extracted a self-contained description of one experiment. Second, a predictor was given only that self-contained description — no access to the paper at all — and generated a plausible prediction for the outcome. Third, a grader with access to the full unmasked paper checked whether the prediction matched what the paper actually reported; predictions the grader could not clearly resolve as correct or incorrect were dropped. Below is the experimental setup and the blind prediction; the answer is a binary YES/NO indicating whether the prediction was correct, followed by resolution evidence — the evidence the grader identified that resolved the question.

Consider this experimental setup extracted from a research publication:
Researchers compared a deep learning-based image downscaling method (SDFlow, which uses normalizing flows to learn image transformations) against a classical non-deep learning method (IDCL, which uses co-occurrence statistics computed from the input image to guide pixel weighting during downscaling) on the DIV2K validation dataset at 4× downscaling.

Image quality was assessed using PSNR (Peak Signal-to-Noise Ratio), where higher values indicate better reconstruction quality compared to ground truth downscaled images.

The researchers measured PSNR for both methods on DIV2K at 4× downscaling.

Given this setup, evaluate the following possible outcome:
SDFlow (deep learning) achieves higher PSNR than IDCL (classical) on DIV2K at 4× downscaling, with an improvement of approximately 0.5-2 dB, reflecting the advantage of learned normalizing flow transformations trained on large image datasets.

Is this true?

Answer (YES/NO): NO